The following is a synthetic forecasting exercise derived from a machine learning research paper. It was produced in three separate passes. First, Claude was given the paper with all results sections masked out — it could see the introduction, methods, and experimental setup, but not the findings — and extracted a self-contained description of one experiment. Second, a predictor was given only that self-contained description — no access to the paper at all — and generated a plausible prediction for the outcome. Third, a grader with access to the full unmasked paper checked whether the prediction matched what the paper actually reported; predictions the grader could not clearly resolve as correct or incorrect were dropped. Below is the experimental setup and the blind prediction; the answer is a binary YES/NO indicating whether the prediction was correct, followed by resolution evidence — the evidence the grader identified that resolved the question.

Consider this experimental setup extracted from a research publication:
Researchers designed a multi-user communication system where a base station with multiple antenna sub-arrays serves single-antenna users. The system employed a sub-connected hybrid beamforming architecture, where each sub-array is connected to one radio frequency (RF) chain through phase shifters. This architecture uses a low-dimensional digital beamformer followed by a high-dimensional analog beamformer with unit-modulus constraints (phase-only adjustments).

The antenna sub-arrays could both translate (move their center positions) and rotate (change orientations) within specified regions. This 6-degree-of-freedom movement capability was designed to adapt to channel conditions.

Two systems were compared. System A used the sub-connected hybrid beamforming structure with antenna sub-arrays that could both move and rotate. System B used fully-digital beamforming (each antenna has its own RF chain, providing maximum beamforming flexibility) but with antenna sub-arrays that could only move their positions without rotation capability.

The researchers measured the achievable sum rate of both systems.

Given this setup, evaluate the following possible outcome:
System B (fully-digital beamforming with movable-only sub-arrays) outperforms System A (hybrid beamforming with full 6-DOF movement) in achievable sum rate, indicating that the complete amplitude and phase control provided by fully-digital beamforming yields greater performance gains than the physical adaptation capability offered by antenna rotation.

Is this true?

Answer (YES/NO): NO